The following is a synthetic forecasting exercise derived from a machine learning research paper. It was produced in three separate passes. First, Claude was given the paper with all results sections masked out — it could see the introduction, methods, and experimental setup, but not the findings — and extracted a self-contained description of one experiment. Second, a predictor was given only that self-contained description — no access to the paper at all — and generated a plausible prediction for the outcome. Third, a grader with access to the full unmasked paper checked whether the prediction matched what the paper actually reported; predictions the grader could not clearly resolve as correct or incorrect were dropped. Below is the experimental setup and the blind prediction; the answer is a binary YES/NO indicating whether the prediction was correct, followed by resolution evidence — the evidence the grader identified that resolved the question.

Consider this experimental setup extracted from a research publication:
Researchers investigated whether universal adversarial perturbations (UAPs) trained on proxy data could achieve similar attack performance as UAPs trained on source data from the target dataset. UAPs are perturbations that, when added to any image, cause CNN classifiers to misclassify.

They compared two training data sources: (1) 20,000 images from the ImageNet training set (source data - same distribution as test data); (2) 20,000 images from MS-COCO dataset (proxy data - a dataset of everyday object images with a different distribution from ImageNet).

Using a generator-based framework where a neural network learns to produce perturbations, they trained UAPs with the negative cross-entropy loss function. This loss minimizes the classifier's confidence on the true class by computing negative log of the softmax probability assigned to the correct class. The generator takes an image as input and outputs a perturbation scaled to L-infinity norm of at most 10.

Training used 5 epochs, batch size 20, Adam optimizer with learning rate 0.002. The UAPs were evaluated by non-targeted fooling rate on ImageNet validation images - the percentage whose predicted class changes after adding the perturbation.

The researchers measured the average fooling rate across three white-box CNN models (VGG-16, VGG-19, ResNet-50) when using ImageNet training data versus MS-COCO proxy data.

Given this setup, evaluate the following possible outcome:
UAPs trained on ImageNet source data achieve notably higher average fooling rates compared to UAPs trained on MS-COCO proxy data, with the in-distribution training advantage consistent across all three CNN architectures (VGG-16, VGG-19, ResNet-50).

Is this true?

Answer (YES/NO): NO